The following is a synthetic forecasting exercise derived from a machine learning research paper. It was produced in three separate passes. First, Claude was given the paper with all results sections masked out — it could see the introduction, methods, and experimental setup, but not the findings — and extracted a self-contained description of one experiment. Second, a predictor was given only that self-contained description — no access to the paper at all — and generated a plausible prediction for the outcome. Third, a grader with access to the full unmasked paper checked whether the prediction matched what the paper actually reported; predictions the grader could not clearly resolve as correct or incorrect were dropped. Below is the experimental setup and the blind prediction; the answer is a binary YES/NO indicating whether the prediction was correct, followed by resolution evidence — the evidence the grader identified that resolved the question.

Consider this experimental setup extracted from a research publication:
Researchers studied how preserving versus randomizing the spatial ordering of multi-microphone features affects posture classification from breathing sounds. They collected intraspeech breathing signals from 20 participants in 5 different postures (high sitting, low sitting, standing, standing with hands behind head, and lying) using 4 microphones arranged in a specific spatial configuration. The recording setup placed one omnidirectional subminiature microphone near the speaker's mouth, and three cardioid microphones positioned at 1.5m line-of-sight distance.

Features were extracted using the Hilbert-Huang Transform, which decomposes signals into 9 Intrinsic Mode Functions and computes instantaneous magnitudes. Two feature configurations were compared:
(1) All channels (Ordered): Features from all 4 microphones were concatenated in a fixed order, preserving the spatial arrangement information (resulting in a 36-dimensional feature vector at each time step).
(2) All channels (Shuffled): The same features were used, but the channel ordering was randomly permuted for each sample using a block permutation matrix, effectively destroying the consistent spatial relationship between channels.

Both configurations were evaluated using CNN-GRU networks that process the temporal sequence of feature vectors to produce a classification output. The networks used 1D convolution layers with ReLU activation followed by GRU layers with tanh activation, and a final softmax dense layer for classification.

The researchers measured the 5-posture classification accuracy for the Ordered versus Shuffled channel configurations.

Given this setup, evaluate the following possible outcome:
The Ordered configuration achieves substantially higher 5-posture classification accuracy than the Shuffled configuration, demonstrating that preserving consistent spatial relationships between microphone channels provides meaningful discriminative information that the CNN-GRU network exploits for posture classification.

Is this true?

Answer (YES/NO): YES